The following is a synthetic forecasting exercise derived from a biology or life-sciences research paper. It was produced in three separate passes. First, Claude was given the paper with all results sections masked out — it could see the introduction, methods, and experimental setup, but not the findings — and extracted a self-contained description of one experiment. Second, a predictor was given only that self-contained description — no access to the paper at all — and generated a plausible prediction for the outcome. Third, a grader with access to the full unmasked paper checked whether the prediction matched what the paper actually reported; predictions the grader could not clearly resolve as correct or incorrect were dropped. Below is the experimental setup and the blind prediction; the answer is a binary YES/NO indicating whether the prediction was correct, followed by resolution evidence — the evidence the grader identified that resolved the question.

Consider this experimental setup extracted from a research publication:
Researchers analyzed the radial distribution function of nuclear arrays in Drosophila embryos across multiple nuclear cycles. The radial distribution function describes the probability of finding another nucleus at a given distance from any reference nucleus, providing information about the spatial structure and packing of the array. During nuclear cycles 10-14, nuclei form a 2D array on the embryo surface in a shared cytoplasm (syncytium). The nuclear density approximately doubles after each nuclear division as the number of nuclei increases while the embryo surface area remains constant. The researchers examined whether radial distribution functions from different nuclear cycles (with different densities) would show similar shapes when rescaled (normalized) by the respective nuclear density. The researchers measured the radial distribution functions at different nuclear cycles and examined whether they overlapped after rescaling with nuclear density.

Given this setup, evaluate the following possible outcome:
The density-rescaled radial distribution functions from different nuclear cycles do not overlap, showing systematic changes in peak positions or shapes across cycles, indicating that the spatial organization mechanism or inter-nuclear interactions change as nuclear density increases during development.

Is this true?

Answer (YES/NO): NO